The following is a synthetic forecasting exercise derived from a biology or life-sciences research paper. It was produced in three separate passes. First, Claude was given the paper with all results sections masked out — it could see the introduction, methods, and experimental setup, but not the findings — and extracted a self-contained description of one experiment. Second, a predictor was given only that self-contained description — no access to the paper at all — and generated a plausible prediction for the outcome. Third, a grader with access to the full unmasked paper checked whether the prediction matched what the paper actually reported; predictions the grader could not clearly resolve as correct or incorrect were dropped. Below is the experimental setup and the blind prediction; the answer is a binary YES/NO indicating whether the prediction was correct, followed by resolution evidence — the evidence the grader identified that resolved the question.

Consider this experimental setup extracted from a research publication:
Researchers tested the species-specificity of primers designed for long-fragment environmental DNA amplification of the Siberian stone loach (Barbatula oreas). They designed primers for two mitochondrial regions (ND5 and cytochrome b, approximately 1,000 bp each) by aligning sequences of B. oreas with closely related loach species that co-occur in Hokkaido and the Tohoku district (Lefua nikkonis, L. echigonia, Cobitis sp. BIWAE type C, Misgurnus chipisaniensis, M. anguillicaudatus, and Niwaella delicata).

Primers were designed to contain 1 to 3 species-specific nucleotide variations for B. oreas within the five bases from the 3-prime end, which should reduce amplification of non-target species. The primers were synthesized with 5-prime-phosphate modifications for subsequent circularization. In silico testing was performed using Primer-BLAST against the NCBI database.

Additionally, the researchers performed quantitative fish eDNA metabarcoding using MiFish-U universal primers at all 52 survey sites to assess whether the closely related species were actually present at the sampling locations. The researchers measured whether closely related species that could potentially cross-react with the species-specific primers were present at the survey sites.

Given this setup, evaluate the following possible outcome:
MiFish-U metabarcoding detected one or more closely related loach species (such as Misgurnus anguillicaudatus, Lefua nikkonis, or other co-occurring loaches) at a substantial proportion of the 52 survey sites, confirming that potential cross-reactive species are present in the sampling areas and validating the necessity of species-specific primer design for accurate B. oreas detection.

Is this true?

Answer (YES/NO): NO